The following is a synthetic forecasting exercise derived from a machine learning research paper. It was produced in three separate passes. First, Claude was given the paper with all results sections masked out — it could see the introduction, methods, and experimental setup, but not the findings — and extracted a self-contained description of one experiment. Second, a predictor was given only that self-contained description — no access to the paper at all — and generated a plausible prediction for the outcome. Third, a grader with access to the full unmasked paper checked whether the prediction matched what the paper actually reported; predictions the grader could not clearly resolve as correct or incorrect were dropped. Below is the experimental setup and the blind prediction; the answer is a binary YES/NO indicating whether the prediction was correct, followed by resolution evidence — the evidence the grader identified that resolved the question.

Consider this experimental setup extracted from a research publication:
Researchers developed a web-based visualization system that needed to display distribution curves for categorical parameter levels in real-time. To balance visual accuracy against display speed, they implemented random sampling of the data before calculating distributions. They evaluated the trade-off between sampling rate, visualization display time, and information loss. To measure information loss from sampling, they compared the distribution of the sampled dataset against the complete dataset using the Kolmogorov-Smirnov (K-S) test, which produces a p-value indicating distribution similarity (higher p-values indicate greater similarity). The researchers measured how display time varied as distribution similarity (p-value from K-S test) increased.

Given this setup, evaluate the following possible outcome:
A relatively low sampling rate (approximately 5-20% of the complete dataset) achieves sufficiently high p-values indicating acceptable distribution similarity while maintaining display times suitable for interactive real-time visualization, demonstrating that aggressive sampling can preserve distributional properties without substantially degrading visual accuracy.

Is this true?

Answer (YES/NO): YES